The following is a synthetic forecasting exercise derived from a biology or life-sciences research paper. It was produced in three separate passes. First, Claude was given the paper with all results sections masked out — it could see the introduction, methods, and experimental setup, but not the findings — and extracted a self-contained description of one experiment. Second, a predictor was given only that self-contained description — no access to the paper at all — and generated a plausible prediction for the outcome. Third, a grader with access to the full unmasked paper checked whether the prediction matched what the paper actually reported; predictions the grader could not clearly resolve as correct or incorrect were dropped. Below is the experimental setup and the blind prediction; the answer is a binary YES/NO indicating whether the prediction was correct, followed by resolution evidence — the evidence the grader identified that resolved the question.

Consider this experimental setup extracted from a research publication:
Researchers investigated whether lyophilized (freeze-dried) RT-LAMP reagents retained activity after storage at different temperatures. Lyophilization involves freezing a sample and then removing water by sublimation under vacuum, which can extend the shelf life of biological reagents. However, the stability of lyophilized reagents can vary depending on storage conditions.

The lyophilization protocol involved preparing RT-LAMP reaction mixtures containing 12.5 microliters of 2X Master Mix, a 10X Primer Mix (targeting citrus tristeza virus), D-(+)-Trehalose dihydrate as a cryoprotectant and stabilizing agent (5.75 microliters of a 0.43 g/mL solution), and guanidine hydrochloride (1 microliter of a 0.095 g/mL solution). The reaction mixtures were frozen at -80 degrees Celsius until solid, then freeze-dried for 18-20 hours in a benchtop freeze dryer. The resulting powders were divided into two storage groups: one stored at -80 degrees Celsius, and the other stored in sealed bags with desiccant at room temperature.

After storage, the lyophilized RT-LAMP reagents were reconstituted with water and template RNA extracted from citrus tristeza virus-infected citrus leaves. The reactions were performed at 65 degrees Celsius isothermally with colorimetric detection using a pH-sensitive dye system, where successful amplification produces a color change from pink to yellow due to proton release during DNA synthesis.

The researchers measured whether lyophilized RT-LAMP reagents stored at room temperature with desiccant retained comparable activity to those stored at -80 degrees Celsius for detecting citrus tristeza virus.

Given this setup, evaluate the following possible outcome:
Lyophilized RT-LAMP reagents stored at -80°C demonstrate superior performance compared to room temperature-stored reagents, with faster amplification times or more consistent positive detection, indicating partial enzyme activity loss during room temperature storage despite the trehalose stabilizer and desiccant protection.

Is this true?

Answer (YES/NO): NO